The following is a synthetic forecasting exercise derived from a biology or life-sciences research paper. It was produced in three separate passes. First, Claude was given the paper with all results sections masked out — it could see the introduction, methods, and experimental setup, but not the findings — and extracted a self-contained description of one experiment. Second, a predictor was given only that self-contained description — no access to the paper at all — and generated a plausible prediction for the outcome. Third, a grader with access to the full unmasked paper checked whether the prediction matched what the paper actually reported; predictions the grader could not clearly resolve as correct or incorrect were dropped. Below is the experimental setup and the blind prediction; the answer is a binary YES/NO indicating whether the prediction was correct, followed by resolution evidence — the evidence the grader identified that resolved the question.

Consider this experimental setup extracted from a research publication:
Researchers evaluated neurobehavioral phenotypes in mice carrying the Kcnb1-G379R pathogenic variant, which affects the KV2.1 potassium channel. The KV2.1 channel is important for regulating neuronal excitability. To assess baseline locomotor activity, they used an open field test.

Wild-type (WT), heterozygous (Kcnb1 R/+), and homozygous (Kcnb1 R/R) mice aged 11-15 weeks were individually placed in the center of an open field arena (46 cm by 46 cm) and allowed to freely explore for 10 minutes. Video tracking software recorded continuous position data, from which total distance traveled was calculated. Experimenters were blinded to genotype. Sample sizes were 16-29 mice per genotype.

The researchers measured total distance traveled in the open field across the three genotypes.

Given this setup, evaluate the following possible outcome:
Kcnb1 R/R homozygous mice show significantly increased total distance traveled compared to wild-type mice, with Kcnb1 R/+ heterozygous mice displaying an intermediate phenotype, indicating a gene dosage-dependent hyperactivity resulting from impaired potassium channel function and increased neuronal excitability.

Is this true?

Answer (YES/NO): YES